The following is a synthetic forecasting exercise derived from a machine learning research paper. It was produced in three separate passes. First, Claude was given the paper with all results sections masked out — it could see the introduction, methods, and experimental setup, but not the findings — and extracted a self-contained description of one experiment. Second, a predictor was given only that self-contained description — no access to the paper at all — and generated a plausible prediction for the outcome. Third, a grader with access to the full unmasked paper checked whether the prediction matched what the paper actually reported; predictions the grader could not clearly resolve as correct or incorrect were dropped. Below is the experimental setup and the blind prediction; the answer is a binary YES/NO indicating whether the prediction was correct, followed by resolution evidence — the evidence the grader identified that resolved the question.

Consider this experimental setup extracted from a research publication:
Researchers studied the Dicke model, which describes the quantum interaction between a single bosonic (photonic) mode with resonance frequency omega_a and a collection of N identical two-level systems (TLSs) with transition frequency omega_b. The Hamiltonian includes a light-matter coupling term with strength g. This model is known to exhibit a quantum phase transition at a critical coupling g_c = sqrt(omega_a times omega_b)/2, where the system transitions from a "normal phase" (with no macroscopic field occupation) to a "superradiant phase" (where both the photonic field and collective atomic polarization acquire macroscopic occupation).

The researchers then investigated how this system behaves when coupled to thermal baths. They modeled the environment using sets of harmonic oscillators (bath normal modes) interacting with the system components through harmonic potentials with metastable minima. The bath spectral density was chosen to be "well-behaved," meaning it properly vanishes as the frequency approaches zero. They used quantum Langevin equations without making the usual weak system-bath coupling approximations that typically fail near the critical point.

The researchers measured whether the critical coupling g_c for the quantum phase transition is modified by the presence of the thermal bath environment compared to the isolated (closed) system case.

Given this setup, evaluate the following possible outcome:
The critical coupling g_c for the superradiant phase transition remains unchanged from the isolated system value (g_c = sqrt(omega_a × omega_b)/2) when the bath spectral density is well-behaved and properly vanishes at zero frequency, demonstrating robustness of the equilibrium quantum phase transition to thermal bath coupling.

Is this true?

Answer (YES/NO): YES